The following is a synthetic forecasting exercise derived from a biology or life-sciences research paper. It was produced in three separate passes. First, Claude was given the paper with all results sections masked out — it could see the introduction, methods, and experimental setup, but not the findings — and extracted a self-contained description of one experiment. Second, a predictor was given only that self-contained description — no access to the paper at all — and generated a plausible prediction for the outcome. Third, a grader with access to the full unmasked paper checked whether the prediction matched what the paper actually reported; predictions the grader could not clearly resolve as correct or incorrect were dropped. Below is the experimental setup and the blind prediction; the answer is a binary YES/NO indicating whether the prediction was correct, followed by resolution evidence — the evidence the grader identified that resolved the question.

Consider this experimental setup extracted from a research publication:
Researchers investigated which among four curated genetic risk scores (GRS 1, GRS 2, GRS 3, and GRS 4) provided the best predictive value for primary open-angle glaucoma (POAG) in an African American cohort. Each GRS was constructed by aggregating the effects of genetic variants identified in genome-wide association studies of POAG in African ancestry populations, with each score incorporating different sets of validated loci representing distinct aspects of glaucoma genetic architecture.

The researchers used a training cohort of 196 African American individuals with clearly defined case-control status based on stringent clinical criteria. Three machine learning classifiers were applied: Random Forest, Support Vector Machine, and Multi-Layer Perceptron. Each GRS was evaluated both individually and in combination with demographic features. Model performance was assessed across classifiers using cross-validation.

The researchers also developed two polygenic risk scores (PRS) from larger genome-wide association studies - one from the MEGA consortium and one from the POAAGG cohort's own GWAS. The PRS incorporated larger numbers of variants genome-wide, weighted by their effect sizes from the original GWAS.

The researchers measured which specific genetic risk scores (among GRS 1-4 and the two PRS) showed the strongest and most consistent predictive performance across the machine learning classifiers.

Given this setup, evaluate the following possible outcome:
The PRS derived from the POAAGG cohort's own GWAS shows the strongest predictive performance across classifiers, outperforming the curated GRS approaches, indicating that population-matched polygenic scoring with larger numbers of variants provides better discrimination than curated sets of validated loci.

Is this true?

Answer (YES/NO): NO